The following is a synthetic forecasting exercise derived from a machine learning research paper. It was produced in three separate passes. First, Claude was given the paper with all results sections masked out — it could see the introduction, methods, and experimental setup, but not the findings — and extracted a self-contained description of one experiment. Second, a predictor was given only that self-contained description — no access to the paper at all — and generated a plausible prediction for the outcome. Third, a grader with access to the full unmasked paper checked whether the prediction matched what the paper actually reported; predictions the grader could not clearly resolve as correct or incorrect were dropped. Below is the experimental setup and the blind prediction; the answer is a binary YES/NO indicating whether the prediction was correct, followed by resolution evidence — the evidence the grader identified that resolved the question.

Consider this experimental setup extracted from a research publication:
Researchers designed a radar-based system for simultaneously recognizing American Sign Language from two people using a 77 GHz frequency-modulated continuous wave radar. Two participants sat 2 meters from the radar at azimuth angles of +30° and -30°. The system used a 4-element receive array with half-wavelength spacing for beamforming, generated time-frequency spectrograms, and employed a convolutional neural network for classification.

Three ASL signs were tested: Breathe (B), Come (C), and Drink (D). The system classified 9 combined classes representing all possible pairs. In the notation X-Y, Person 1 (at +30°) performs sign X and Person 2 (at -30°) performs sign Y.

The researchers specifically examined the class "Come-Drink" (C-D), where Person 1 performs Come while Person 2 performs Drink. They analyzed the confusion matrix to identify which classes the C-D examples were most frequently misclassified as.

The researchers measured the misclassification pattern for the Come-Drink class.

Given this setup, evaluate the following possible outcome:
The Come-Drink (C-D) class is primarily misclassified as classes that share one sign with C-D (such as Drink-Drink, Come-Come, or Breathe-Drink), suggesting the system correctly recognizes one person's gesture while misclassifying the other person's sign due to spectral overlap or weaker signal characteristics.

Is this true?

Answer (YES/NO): YES